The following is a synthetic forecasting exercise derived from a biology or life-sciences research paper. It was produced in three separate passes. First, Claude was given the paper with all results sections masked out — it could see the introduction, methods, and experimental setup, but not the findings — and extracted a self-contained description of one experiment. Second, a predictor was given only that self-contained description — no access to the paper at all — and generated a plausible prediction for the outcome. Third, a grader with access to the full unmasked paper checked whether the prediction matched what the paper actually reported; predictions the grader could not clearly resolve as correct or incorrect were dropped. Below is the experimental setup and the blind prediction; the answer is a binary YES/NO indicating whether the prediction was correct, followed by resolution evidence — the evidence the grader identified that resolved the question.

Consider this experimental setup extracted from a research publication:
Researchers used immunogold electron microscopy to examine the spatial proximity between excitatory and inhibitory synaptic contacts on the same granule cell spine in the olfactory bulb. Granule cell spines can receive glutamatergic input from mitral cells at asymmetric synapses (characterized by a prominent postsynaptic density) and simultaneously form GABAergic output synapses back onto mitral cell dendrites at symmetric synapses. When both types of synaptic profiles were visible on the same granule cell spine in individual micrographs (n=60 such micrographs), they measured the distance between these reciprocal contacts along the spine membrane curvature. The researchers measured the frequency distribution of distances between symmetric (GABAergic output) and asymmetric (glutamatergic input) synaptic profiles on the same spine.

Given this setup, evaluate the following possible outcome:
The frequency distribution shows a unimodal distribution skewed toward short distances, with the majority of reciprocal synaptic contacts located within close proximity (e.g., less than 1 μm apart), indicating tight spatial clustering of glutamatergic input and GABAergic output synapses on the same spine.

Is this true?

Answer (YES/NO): YES